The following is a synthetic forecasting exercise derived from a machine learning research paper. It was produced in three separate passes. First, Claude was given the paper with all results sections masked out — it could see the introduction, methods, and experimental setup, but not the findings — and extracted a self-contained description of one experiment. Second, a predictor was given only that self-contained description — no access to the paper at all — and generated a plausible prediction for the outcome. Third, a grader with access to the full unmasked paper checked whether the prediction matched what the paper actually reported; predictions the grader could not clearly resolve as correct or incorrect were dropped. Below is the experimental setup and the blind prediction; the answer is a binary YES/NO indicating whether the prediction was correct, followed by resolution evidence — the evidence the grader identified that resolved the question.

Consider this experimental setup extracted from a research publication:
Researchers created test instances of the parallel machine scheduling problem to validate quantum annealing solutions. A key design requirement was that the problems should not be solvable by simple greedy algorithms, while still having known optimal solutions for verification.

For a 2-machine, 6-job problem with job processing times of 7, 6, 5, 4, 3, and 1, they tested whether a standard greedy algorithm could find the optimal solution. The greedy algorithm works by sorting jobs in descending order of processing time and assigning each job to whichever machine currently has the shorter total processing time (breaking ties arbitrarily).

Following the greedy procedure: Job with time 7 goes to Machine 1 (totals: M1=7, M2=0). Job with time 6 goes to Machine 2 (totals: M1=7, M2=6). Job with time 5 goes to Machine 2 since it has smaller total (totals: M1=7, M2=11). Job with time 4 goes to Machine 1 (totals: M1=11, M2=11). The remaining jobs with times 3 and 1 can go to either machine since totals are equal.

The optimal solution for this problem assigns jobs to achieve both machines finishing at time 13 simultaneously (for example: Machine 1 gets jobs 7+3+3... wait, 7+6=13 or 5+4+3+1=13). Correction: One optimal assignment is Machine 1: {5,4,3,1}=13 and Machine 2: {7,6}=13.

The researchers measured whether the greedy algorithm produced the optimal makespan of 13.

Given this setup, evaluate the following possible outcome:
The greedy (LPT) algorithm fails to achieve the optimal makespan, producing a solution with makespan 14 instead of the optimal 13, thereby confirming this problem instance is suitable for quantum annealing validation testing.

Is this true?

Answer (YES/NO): YES